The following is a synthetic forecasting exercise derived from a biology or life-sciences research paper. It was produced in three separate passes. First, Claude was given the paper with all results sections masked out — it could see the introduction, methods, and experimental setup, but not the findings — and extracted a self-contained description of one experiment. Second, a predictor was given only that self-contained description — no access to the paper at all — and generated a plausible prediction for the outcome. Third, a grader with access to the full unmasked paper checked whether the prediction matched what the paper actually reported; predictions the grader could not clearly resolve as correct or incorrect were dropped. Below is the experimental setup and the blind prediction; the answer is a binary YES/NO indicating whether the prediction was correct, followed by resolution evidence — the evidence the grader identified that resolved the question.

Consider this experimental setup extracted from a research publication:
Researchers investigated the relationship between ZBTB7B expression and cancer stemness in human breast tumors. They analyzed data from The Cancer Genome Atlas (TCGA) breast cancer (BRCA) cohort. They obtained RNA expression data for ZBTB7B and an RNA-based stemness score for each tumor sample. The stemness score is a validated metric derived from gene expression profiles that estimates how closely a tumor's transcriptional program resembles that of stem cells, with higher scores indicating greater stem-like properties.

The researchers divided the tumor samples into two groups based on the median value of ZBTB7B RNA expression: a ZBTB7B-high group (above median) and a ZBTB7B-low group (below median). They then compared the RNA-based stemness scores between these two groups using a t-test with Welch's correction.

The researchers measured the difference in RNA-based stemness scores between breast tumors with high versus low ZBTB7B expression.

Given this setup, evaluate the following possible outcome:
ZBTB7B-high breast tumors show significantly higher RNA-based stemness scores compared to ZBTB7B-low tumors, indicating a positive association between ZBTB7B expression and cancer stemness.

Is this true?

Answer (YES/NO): NO